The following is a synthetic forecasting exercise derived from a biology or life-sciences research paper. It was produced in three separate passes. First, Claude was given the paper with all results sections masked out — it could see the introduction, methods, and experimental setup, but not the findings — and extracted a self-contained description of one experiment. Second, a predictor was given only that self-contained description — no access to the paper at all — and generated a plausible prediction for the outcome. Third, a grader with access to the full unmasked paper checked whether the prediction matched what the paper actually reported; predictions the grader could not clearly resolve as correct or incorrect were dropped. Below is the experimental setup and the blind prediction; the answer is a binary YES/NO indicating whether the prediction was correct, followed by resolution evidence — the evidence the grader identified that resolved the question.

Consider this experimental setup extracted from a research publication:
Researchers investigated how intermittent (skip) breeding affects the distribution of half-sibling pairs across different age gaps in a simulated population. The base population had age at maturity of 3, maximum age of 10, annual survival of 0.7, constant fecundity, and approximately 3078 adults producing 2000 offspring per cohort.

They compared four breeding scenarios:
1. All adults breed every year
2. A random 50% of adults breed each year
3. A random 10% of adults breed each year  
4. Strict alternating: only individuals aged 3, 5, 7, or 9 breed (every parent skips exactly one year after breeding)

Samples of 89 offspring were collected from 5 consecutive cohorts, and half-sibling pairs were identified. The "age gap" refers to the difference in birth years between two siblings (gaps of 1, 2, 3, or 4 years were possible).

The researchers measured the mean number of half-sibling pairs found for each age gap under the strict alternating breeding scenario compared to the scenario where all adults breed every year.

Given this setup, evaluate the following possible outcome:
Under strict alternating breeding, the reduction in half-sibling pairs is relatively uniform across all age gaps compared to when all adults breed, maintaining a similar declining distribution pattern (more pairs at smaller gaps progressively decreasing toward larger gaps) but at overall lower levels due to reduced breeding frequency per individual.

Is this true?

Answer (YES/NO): NO